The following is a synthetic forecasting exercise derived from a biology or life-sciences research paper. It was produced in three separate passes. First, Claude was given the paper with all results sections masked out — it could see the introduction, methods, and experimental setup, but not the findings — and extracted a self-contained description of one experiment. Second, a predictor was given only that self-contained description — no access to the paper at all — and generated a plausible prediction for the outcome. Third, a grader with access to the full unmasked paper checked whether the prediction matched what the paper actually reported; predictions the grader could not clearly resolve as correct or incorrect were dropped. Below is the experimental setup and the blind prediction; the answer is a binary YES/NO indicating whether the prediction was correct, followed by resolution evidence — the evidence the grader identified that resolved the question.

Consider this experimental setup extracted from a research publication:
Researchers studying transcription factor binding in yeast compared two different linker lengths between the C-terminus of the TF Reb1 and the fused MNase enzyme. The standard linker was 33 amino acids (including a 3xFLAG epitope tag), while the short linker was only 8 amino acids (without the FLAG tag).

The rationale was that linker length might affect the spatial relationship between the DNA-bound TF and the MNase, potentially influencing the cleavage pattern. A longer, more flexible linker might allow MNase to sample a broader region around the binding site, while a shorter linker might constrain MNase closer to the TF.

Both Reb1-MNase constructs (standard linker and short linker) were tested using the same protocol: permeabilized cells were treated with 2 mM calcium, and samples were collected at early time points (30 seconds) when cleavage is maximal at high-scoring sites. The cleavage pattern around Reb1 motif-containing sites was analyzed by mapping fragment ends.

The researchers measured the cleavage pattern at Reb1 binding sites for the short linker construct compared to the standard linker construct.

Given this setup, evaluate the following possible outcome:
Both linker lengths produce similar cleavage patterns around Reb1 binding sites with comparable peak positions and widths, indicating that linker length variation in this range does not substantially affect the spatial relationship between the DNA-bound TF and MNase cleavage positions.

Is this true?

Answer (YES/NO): YES